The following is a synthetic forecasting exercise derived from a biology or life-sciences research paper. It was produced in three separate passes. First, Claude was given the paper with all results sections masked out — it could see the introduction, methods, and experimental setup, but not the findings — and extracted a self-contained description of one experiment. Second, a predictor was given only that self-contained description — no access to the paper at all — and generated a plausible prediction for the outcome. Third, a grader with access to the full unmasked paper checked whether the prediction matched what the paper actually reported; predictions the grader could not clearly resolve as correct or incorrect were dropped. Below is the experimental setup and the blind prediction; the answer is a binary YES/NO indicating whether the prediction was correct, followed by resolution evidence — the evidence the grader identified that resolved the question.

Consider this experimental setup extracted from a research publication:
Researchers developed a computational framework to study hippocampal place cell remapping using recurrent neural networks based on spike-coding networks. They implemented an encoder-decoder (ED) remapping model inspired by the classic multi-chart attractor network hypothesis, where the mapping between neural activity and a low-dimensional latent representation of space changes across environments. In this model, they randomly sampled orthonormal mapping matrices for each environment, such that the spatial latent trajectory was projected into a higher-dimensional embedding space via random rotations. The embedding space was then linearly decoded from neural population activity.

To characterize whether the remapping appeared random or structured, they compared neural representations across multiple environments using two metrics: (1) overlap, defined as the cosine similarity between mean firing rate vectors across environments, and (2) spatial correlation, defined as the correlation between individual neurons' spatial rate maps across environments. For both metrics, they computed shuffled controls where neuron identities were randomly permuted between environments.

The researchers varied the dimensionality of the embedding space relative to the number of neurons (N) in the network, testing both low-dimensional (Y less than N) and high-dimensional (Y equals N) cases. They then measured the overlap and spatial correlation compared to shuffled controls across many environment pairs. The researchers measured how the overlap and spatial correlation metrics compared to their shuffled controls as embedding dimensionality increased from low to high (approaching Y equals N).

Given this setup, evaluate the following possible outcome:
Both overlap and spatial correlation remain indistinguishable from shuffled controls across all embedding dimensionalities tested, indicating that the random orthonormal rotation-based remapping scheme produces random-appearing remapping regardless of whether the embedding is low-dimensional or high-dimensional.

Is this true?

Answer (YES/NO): NO